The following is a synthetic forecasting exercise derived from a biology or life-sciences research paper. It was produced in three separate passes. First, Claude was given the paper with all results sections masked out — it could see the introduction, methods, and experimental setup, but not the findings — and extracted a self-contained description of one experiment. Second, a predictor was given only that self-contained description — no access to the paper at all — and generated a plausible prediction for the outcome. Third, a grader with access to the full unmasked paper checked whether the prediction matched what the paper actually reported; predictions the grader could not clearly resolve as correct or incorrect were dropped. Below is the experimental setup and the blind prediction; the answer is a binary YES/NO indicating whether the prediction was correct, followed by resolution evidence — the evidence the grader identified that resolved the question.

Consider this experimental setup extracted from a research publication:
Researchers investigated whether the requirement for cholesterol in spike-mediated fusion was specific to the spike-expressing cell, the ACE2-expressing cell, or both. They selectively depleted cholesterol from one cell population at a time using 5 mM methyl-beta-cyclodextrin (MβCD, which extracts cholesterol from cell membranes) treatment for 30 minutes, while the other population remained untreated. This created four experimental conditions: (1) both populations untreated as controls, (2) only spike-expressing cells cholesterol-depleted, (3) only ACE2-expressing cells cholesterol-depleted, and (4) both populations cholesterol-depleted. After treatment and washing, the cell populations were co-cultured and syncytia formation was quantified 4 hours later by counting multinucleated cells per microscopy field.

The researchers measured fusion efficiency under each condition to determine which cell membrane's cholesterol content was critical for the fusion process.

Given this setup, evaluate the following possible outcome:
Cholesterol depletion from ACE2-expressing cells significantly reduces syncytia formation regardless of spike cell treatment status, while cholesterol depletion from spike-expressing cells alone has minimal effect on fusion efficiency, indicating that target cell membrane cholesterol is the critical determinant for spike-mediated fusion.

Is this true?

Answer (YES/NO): NO